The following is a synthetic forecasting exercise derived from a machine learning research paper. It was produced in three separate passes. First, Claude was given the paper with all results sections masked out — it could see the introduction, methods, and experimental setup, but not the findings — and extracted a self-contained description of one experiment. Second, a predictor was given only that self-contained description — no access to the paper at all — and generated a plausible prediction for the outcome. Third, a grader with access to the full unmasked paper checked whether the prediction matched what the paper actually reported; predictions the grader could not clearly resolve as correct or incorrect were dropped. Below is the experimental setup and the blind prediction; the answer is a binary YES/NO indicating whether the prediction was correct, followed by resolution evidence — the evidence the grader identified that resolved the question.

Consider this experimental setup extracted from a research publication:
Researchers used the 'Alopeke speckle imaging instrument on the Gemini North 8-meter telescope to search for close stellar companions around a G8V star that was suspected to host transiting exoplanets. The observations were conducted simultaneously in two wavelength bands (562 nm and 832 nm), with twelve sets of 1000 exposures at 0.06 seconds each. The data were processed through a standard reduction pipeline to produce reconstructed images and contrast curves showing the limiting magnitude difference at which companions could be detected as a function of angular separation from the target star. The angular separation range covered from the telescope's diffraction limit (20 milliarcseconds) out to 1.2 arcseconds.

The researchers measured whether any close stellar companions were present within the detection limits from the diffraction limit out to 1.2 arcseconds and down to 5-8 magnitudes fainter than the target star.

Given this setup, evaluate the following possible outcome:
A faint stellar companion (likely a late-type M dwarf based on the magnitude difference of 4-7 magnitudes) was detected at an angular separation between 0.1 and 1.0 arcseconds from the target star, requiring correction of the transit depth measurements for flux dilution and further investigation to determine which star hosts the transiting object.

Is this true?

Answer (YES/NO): NO